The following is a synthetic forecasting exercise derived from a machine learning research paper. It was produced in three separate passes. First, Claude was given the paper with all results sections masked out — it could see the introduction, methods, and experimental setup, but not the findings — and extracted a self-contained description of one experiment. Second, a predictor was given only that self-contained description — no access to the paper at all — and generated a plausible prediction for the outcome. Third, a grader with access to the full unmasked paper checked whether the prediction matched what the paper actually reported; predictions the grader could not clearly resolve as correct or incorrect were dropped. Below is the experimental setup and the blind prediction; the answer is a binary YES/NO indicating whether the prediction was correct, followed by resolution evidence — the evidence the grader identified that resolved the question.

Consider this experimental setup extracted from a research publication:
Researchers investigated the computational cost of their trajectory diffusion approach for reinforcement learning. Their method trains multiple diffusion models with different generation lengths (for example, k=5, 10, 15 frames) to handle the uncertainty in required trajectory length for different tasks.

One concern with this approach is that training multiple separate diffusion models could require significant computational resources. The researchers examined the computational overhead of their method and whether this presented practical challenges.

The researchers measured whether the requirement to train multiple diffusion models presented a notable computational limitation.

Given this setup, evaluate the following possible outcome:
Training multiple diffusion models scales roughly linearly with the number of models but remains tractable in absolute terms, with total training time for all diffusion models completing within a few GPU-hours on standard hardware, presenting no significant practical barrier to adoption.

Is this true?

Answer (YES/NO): NO